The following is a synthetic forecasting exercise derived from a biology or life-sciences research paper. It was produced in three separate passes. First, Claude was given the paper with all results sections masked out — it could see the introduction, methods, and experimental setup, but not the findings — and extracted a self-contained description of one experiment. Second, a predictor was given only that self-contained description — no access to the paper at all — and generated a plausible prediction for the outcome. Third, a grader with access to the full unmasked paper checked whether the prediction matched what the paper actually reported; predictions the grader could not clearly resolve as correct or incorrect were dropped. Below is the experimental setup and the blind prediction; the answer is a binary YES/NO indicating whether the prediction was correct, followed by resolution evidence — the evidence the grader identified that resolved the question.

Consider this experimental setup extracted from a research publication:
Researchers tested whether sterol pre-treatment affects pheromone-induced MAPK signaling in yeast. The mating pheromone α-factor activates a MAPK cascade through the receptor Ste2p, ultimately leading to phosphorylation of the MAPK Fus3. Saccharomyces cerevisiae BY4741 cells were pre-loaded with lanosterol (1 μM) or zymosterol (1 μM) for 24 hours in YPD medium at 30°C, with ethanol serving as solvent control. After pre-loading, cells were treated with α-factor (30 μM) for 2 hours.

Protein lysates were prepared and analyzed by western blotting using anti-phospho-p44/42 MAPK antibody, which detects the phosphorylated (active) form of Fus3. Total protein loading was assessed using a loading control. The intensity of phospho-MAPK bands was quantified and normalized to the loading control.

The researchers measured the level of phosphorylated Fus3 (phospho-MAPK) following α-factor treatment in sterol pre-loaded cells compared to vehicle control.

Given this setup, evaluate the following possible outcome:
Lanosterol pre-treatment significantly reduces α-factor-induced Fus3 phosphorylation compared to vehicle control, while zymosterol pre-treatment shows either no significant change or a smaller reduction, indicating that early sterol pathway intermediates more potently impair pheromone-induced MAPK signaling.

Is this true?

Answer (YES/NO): NO